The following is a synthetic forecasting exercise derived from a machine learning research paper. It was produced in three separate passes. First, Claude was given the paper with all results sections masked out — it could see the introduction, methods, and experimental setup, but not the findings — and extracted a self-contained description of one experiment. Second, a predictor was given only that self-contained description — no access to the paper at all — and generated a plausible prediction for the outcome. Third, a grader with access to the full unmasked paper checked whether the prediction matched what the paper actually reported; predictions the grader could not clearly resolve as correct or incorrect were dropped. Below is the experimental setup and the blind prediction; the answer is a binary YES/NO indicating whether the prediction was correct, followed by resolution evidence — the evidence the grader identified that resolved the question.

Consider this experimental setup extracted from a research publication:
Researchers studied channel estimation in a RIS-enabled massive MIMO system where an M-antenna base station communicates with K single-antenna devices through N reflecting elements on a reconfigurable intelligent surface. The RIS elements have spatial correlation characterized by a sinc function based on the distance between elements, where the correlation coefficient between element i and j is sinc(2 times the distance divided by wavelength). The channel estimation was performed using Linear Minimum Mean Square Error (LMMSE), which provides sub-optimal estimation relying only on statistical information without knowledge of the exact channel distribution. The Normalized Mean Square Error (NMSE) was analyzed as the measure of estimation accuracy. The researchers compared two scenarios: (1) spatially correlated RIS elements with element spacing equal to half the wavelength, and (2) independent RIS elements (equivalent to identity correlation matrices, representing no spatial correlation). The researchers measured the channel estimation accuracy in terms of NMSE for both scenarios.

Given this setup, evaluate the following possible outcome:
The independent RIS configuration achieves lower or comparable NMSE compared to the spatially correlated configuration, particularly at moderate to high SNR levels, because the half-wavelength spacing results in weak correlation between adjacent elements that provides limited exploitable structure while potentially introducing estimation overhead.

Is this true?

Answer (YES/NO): NO